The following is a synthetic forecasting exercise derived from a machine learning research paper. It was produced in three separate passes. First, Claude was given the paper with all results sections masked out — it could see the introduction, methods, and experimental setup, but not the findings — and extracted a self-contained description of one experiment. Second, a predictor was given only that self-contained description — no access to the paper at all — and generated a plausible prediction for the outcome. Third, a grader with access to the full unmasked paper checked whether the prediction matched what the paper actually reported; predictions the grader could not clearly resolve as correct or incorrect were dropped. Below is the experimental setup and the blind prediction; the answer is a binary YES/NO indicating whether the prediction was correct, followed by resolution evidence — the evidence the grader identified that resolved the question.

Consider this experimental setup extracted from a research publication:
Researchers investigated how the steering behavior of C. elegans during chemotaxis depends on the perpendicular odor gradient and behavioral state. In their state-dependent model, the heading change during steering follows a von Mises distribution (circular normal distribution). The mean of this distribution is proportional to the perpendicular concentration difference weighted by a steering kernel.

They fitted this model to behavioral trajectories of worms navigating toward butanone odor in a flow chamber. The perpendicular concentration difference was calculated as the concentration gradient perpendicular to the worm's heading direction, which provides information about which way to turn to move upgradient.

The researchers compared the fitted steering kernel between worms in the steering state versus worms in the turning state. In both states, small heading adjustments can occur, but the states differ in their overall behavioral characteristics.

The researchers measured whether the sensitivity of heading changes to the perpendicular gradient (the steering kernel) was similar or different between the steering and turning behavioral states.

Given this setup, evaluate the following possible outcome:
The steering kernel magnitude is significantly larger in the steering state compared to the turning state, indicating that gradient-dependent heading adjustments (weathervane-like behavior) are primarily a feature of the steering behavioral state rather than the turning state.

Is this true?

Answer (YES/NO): YES